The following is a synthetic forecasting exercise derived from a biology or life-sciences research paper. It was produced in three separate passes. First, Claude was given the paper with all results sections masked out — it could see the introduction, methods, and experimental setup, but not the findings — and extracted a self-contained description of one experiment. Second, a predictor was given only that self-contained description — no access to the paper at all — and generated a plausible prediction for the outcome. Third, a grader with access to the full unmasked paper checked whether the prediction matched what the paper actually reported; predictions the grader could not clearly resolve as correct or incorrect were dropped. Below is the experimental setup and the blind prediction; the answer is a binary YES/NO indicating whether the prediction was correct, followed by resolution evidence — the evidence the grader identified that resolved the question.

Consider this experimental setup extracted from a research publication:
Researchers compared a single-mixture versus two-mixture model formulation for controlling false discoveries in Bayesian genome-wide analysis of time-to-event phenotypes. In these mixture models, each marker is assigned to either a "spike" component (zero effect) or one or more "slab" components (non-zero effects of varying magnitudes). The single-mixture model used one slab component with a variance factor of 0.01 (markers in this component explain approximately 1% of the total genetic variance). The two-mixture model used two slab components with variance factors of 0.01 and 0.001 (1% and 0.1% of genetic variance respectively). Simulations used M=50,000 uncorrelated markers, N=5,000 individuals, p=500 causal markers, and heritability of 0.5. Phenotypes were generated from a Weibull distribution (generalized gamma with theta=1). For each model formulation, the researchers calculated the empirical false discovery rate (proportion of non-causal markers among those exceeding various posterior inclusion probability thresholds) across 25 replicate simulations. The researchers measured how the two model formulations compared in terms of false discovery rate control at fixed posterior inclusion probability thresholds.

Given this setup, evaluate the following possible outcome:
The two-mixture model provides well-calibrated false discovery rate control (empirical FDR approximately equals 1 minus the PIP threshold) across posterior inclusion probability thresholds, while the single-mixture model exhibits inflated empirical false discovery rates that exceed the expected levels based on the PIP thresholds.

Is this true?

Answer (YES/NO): NO